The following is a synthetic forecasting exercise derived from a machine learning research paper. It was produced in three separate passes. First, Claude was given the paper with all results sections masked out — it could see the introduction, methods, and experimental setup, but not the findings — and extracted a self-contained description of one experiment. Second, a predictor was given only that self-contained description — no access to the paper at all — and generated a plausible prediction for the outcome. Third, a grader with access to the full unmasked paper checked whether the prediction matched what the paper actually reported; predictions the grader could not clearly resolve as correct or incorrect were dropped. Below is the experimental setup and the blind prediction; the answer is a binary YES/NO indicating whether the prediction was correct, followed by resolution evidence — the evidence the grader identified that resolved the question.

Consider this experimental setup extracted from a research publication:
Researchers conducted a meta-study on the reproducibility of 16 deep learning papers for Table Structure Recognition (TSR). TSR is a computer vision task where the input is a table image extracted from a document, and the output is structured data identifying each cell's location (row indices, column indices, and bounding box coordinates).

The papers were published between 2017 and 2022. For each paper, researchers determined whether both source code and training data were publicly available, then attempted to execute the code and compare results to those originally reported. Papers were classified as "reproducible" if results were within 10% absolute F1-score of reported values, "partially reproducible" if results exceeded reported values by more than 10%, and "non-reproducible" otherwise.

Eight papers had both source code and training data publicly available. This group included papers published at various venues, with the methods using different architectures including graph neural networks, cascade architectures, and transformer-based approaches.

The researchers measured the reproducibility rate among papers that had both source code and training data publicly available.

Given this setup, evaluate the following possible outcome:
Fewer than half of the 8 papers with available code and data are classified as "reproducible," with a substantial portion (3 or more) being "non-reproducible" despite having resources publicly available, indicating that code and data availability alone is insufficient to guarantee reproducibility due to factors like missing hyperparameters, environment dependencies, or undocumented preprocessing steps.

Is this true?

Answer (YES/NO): NO